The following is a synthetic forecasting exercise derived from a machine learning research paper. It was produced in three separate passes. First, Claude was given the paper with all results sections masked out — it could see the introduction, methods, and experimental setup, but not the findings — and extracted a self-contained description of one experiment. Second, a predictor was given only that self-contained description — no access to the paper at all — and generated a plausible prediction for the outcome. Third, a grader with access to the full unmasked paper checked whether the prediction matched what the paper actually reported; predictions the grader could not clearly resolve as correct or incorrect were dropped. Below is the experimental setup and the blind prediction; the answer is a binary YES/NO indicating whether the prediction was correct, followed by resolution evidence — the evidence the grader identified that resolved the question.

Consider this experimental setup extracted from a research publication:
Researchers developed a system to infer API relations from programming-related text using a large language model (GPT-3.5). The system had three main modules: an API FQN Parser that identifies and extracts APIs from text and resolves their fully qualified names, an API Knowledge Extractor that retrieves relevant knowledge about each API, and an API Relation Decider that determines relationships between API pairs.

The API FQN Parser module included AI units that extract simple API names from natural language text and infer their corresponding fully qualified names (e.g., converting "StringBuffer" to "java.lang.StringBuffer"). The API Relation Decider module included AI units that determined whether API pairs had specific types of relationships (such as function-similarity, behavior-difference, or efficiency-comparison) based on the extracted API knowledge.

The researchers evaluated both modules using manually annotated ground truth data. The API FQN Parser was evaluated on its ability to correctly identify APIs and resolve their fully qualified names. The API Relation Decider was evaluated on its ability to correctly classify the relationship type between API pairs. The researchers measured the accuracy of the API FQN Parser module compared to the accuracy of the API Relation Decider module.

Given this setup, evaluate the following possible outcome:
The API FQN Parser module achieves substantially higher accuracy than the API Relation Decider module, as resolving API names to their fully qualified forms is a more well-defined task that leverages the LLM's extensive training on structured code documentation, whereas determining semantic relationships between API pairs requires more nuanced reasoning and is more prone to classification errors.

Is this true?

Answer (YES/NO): NO